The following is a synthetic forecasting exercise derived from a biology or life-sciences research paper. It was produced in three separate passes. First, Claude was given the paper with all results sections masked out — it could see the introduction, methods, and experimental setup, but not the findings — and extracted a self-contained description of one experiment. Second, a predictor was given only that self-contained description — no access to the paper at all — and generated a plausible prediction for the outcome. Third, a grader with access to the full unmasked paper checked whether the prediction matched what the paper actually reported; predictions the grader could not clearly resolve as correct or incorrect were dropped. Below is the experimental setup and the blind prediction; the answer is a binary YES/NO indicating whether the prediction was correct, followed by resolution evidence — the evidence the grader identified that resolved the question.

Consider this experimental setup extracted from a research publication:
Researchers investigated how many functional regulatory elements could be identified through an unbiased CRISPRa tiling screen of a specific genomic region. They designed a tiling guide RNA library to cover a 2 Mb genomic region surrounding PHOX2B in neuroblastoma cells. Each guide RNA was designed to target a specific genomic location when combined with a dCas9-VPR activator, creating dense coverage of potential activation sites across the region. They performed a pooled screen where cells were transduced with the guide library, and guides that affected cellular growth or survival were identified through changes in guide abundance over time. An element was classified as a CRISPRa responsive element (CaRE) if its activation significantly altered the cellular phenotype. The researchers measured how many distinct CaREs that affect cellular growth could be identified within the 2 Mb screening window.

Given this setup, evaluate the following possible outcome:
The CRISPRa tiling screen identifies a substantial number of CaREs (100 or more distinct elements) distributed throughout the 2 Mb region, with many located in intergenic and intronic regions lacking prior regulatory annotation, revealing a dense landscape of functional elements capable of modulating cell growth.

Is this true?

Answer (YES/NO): YES